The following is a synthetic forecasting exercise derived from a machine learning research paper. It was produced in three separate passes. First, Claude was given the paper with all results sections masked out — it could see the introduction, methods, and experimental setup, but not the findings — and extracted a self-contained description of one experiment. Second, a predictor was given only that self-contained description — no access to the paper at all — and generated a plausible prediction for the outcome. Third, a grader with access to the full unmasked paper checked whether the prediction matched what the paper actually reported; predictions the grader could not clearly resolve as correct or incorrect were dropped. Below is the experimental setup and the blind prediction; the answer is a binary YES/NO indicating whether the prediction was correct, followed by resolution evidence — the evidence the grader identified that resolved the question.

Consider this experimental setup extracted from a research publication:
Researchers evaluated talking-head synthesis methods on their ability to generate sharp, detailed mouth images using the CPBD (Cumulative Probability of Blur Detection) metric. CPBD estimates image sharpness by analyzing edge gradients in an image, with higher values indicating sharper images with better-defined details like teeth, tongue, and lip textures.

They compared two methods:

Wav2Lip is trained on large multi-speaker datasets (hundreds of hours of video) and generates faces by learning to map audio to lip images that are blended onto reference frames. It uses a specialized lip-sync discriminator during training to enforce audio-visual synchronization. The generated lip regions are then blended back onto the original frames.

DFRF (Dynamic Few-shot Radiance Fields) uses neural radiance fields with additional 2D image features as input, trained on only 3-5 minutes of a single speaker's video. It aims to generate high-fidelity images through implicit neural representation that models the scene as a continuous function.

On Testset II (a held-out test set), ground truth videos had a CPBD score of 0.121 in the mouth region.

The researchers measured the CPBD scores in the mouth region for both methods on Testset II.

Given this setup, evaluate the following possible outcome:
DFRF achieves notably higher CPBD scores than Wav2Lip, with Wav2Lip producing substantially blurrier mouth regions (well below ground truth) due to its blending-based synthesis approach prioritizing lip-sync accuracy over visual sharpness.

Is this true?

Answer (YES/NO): YES